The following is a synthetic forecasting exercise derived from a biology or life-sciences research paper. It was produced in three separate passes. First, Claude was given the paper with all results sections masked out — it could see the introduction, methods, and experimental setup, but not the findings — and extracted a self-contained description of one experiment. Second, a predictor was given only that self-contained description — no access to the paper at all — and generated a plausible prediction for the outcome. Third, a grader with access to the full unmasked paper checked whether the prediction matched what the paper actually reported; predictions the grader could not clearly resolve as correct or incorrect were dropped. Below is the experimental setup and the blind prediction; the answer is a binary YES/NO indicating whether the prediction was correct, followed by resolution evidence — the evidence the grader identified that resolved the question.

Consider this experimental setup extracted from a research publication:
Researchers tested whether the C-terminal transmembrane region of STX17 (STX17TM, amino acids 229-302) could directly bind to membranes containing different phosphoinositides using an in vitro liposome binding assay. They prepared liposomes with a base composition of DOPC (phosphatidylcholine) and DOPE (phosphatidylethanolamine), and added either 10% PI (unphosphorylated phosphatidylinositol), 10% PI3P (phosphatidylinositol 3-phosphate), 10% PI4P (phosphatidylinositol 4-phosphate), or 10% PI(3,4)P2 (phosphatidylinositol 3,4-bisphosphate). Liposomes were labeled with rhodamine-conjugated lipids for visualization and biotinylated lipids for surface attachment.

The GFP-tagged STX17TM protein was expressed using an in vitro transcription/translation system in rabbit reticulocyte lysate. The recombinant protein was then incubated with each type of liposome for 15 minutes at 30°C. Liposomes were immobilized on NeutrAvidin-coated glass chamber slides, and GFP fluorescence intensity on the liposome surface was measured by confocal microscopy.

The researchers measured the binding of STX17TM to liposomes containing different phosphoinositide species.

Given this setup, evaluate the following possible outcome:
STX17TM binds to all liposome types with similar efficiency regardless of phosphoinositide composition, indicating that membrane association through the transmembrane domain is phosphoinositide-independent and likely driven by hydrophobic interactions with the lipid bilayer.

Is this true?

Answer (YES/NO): NO